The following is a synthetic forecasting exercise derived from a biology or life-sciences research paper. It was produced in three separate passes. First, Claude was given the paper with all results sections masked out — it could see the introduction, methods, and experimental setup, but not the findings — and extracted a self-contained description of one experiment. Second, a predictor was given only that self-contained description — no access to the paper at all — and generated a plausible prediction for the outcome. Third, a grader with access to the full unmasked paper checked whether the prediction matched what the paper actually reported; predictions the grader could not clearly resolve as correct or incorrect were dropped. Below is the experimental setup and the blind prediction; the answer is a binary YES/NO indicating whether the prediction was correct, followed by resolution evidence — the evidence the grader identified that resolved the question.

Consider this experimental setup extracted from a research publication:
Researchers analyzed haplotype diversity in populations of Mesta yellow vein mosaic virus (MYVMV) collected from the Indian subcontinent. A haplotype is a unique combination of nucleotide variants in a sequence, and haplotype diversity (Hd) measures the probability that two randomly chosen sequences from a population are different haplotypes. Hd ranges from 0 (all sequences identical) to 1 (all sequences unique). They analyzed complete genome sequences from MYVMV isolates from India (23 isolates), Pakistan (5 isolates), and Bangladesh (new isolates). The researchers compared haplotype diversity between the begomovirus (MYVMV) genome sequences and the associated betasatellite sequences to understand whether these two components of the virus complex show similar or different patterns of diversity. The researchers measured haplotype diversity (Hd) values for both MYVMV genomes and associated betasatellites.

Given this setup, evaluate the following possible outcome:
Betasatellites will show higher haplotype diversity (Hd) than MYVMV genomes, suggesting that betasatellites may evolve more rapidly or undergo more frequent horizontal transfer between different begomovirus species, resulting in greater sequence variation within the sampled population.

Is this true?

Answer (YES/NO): NO